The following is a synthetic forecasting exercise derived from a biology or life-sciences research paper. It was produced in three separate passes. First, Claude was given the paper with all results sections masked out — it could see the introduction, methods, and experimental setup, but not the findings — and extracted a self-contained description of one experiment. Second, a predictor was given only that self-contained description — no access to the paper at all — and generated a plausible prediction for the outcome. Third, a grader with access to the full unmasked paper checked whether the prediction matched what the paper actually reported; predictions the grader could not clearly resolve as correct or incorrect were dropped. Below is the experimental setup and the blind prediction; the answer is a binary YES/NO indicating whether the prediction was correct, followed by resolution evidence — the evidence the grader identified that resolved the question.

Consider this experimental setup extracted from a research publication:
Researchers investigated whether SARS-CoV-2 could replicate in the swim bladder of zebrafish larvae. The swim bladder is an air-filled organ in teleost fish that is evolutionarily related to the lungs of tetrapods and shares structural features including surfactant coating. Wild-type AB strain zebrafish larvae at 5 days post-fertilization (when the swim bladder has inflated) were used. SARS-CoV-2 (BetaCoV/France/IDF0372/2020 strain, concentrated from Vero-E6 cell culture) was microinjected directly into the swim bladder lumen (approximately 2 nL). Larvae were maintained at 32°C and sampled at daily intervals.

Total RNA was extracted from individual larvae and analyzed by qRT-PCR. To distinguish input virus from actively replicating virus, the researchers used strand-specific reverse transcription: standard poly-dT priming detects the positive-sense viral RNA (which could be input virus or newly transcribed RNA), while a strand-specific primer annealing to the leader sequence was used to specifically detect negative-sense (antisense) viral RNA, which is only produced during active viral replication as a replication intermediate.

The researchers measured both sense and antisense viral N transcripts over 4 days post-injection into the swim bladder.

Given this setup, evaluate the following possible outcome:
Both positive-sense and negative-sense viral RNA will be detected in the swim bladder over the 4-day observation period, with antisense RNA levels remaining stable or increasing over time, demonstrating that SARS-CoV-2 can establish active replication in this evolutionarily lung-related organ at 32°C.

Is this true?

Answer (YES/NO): NO